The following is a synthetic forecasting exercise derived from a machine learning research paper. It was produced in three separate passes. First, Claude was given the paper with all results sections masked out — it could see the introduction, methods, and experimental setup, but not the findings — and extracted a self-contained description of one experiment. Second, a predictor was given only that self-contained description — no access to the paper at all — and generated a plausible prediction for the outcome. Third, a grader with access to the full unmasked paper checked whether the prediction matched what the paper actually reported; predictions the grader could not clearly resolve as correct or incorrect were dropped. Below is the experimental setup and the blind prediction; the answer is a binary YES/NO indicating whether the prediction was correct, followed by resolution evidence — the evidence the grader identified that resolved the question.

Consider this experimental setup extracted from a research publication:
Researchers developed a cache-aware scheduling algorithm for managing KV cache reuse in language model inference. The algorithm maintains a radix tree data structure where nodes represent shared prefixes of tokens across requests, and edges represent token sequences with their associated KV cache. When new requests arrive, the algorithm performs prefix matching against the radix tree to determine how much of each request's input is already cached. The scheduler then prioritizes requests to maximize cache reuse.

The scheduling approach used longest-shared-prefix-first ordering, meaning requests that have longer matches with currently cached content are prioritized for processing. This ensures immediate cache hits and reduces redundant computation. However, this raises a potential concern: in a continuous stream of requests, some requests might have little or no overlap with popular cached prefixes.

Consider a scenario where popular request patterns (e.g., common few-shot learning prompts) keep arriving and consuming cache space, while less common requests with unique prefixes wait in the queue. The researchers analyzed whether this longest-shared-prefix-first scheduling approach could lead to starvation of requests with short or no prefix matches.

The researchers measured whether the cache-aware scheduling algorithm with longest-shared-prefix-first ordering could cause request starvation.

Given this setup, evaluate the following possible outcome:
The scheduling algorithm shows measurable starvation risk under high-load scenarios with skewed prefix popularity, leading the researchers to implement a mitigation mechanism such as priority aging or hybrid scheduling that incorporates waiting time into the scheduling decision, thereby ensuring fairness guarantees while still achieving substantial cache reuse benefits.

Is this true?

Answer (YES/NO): NO